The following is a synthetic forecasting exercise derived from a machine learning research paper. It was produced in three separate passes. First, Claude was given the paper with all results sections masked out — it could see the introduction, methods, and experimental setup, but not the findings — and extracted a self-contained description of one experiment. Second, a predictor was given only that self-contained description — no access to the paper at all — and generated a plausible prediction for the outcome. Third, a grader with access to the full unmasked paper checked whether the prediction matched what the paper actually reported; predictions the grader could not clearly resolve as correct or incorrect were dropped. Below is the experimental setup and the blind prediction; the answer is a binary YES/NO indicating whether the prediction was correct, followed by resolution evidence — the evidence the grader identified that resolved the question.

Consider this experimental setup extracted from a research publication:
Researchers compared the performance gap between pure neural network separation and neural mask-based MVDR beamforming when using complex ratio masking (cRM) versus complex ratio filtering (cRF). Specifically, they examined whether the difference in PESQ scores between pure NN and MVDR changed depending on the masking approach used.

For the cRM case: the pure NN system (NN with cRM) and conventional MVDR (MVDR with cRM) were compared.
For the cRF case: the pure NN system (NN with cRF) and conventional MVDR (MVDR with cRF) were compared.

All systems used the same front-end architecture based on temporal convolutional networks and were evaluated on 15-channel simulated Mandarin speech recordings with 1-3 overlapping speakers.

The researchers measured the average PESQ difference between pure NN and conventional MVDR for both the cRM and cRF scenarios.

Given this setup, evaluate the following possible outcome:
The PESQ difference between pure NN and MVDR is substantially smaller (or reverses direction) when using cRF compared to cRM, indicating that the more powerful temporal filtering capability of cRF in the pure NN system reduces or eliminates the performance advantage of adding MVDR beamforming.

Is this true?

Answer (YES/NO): NO